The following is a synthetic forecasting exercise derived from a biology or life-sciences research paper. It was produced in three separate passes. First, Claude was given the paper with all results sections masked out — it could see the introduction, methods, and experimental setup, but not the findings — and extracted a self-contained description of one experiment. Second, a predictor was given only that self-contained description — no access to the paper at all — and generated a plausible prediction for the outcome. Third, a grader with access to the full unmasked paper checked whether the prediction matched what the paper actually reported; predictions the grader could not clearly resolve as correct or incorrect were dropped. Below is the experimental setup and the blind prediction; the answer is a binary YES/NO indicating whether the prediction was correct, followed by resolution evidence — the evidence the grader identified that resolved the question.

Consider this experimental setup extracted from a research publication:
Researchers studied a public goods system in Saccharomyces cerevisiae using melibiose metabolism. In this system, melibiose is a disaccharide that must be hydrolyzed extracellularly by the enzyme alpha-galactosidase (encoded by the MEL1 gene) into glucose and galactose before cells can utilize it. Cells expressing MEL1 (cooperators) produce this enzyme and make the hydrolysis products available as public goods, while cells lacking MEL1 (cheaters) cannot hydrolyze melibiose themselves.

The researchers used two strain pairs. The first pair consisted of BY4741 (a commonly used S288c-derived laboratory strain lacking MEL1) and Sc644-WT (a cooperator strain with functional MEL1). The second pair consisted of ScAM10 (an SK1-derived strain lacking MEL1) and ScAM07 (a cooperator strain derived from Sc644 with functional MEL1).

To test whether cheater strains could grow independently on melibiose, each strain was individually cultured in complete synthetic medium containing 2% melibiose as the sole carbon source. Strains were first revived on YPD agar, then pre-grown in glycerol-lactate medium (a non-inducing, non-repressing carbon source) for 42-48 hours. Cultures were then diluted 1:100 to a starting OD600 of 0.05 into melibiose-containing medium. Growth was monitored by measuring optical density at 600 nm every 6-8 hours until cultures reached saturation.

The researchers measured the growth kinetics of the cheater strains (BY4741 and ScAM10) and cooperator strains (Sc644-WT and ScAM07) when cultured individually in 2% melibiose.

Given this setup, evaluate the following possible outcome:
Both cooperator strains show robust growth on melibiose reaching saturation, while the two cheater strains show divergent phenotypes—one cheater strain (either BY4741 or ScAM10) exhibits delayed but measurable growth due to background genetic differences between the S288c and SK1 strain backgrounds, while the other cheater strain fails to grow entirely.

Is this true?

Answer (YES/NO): NO